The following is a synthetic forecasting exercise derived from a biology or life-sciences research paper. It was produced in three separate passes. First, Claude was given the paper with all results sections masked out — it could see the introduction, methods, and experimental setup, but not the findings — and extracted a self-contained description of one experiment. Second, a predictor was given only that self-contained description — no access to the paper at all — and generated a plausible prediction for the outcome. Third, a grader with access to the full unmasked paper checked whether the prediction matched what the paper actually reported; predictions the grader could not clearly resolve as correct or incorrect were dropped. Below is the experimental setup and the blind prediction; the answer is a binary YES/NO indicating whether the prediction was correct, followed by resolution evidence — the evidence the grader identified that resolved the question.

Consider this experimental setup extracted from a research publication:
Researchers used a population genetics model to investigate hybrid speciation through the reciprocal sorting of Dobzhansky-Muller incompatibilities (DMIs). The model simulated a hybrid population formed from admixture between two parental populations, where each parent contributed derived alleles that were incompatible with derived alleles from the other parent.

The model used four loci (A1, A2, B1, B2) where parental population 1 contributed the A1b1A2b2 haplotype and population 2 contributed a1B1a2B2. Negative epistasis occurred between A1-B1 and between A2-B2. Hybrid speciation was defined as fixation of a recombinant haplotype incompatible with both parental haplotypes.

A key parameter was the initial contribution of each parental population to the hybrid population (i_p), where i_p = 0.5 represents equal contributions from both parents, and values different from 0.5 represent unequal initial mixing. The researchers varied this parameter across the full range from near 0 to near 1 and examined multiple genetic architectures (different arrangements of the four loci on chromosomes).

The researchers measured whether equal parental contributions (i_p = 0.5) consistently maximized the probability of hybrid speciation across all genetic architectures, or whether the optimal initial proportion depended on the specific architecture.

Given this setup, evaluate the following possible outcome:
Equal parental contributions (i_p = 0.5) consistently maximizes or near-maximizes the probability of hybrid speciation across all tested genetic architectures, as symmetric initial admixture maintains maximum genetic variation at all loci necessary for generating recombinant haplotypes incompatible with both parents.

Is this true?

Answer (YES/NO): NO